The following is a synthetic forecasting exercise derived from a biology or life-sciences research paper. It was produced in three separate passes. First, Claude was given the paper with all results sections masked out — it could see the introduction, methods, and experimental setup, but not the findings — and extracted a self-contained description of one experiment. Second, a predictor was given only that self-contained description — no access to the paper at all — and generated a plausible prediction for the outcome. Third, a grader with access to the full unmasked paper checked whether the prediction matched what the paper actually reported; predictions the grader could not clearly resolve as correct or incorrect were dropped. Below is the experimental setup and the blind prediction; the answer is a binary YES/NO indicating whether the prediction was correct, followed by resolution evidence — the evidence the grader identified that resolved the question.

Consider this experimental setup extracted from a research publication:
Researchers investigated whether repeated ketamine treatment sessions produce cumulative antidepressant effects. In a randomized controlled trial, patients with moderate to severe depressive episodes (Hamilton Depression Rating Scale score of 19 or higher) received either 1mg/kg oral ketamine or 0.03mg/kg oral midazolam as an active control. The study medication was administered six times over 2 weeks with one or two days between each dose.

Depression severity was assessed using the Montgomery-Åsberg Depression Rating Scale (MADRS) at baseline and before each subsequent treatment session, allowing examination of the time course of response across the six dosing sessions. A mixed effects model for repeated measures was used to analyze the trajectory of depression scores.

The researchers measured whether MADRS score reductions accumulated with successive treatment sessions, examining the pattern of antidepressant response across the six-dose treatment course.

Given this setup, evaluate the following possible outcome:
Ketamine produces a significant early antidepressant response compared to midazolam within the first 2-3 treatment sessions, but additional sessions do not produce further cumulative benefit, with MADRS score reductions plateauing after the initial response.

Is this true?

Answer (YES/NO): NO